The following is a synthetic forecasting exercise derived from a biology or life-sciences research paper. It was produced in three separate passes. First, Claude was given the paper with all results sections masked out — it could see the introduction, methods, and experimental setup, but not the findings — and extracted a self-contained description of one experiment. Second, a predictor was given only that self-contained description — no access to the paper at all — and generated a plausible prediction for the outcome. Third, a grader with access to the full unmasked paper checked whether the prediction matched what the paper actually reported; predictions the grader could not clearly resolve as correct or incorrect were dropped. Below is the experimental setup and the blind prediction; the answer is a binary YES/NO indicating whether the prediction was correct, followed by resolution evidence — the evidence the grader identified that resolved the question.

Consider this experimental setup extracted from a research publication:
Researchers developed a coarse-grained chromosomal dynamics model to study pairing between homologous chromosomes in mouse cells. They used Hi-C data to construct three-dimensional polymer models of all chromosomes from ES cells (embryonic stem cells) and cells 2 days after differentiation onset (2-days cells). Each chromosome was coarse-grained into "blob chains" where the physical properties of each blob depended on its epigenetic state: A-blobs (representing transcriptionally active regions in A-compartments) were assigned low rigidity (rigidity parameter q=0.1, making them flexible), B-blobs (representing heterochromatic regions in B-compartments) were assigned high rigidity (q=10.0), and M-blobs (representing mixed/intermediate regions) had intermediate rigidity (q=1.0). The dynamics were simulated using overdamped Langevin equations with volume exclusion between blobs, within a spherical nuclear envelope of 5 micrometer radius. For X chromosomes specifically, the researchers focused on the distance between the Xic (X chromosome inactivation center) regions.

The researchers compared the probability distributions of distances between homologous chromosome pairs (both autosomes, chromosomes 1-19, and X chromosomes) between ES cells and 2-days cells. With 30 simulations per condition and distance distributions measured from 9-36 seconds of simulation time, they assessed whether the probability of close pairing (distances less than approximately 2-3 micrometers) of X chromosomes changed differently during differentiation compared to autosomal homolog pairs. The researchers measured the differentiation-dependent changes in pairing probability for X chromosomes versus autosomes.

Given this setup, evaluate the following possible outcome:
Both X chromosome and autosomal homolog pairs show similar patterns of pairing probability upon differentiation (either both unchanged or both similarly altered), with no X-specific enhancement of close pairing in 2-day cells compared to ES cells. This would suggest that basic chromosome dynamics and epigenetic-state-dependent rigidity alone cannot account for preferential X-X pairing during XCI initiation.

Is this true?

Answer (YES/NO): NO